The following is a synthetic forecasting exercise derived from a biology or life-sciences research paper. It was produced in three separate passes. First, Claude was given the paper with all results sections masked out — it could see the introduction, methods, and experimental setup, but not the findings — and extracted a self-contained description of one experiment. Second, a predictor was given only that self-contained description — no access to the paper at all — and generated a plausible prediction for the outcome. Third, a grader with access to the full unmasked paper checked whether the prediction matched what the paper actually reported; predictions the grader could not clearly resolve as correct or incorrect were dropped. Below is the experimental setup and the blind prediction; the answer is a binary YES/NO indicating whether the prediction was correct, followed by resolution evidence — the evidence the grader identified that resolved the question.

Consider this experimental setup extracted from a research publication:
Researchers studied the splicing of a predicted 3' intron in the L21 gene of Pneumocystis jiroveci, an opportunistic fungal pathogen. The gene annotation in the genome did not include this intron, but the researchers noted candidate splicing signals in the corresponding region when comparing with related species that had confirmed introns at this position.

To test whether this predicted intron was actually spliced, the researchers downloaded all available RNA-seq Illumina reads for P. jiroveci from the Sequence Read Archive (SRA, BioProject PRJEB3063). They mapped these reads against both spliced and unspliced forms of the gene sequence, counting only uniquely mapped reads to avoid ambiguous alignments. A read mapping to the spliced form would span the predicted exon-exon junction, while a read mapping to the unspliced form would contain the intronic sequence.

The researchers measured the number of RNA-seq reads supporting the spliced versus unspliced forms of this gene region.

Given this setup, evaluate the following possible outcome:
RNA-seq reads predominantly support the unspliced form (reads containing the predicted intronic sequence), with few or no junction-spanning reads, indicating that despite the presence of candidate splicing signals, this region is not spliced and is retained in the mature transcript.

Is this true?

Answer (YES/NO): NO